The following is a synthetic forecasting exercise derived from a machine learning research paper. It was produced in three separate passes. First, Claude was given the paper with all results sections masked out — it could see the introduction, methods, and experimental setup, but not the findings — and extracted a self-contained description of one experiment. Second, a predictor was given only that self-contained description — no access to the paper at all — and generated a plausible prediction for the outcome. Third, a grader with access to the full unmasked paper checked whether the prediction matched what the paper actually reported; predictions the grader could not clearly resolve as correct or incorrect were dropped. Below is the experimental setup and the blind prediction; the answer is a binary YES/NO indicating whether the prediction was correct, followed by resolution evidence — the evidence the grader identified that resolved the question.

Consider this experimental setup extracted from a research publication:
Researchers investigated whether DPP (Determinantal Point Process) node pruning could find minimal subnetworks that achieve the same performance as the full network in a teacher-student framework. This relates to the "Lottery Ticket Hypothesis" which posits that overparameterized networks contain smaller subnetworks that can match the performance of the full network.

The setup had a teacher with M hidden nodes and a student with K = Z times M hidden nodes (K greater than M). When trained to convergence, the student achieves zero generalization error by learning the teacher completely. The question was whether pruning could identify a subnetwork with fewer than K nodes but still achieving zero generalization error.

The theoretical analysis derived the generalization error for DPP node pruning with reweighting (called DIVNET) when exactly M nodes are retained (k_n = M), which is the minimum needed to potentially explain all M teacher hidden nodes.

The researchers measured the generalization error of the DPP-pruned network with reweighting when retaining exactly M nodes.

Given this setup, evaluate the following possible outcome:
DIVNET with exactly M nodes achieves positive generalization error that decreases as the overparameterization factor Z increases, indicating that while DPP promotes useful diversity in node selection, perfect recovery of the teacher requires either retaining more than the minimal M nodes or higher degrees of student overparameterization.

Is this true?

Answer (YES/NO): NO